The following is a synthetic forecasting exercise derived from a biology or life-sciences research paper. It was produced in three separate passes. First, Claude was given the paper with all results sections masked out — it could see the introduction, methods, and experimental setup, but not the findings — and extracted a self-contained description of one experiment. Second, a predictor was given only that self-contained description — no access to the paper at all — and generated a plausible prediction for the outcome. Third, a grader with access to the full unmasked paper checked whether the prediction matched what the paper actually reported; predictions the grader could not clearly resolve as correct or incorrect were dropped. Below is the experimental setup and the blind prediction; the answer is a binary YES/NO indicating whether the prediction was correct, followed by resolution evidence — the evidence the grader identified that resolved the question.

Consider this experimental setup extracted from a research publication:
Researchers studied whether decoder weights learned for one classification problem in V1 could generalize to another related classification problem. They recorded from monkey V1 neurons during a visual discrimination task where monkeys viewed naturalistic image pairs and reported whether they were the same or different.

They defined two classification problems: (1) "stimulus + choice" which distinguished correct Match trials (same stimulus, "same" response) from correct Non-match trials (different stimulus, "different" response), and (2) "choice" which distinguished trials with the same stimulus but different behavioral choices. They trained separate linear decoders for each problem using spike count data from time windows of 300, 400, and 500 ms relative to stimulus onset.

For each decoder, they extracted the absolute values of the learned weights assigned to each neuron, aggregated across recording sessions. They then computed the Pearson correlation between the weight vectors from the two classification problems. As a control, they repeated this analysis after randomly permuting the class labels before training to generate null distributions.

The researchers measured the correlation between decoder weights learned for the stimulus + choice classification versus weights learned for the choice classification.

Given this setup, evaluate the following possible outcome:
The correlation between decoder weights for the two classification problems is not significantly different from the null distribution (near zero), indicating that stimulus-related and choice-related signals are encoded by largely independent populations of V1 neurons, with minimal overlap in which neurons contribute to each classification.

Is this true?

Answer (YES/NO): NO